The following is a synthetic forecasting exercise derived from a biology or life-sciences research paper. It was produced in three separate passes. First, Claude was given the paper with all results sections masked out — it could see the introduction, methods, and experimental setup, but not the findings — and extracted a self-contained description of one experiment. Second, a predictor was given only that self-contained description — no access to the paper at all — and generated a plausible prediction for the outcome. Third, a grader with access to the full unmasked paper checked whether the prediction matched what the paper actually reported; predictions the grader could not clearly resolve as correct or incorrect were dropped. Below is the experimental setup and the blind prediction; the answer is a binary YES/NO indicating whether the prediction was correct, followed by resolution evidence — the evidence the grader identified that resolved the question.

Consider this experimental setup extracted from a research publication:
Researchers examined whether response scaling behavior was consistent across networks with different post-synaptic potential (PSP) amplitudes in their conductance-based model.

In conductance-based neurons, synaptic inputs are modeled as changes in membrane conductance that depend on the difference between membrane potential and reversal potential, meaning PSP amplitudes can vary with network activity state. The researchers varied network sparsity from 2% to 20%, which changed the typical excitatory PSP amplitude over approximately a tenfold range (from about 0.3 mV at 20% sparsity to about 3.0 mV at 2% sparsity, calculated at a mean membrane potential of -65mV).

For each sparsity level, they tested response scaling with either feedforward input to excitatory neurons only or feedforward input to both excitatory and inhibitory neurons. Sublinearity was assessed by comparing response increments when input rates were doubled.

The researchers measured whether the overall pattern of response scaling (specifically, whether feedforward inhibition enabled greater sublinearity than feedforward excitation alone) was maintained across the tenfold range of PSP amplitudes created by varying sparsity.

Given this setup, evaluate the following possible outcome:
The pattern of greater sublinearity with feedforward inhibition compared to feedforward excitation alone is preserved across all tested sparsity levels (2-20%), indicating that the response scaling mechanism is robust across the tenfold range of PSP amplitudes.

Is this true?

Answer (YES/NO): YES